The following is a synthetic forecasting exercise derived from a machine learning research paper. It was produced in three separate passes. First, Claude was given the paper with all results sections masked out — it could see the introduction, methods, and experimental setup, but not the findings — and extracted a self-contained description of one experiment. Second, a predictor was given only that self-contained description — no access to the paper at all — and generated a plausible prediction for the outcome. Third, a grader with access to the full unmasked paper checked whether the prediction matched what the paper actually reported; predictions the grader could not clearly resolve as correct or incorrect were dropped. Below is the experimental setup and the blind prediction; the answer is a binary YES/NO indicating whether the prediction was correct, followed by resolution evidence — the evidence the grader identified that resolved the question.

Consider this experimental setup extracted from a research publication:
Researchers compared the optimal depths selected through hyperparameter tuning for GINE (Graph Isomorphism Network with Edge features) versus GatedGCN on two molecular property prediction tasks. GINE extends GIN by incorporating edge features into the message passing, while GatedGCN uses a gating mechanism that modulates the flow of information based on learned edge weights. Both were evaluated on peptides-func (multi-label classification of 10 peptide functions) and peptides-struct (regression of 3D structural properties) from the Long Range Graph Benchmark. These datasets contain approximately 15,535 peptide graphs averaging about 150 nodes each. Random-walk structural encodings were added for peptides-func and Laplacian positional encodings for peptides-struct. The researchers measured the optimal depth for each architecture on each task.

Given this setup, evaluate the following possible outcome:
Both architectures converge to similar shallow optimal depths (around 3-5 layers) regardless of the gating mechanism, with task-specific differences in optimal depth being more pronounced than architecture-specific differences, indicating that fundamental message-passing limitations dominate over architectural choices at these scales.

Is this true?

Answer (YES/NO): NO